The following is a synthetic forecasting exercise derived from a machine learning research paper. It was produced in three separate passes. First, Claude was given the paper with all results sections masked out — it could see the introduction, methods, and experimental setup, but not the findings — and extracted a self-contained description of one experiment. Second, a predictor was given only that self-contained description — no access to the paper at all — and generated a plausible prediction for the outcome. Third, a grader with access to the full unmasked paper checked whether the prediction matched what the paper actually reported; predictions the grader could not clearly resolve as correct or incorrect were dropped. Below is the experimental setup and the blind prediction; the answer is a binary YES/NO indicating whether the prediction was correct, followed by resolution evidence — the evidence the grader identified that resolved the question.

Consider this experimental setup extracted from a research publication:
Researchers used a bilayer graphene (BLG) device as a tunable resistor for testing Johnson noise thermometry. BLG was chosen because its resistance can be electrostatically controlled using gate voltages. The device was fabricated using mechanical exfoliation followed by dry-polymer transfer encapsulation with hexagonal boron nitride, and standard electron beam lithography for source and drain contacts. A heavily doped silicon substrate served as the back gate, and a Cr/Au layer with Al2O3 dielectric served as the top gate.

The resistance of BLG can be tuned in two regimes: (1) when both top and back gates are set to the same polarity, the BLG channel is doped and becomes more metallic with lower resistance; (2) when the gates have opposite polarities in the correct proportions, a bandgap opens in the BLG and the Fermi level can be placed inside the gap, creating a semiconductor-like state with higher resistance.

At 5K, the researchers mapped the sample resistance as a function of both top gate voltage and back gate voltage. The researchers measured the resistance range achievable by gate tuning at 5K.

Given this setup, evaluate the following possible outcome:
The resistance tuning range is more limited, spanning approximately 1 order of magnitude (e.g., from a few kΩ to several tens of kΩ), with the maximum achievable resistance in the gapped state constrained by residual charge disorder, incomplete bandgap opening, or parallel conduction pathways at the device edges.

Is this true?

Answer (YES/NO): NO